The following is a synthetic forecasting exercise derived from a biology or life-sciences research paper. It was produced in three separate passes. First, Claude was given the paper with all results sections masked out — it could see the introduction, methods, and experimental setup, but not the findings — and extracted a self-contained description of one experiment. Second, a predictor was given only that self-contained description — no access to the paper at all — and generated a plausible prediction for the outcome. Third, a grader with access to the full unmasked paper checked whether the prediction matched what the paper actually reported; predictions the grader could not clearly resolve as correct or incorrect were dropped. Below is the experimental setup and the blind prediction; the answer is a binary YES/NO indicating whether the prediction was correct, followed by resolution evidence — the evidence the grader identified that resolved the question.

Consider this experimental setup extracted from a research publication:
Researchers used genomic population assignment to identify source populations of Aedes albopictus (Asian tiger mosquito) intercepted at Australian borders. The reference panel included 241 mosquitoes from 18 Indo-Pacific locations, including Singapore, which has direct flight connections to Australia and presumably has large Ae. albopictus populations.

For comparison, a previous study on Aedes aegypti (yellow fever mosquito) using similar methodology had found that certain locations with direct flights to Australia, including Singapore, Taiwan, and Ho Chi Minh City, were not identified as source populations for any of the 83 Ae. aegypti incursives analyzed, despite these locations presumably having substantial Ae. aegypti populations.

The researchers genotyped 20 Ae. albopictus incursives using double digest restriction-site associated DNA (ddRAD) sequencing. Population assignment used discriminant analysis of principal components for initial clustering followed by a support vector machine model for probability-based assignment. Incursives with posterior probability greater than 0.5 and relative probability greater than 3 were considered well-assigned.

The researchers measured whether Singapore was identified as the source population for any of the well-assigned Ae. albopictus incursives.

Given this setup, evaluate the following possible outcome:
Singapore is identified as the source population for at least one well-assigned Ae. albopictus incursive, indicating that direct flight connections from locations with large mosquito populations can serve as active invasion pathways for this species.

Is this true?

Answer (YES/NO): YES